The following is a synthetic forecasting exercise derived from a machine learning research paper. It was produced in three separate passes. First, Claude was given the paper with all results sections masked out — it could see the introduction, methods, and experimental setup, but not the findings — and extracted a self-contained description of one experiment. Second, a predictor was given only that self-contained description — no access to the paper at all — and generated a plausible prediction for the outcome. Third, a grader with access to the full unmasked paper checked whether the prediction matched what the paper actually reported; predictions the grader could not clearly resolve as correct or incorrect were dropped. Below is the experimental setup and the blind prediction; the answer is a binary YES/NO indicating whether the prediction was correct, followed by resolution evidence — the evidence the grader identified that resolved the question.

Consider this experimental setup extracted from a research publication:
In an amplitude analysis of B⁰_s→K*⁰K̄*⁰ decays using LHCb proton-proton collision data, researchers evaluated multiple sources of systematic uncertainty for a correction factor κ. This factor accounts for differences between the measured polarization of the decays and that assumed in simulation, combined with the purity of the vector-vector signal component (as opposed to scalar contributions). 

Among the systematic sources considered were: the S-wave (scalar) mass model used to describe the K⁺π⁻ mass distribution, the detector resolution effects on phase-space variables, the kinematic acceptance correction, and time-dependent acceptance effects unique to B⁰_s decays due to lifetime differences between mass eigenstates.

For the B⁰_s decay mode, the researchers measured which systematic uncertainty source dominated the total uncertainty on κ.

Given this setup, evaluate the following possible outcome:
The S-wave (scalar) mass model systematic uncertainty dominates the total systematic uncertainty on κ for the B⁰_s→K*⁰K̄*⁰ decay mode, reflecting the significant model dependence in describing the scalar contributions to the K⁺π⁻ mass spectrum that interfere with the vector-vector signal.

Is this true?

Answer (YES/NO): YES